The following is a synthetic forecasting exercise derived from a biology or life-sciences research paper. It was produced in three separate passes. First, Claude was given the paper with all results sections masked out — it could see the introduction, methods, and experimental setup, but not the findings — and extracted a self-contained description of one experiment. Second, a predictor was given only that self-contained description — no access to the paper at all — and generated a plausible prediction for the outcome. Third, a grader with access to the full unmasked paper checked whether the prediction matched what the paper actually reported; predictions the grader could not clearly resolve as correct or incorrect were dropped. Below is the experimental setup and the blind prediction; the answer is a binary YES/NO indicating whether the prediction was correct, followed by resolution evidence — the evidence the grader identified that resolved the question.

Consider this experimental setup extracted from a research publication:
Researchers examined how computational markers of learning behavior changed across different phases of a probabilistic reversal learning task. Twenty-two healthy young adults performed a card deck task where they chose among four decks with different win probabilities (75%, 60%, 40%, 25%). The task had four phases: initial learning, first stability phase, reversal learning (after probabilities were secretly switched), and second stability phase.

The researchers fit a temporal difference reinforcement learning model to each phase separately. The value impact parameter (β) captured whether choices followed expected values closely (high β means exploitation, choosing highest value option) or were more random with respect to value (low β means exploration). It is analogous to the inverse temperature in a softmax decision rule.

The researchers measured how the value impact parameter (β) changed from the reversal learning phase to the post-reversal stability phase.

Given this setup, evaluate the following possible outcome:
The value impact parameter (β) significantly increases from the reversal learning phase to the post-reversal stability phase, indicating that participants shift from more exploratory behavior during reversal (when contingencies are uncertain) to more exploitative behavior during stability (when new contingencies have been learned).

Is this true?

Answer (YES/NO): NO